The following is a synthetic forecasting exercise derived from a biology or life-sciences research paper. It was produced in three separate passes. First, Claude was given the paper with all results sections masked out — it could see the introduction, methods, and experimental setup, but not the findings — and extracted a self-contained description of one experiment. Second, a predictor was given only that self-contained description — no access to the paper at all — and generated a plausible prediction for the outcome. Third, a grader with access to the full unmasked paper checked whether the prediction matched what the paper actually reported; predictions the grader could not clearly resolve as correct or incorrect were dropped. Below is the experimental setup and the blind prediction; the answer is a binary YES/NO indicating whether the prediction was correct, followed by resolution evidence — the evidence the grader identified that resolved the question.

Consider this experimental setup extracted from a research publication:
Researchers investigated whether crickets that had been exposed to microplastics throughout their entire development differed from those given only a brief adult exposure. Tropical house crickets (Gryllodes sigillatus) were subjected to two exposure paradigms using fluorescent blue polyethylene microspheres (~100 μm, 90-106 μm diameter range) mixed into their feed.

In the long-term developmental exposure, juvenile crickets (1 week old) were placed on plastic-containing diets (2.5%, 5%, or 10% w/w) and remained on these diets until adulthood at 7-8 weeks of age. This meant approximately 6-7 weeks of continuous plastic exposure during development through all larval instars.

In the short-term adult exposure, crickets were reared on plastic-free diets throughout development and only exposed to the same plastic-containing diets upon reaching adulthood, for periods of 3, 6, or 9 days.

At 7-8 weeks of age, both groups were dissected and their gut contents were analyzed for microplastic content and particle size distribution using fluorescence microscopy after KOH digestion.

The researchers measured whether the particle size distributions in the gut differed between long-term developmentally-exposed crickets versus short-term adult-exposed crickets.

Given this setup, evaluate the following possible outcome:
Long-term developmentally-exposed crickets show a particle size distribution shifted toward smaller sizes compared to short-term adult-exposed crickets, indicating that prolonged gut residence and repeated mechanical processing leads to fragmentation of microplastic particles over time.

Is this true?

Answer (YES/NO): NO